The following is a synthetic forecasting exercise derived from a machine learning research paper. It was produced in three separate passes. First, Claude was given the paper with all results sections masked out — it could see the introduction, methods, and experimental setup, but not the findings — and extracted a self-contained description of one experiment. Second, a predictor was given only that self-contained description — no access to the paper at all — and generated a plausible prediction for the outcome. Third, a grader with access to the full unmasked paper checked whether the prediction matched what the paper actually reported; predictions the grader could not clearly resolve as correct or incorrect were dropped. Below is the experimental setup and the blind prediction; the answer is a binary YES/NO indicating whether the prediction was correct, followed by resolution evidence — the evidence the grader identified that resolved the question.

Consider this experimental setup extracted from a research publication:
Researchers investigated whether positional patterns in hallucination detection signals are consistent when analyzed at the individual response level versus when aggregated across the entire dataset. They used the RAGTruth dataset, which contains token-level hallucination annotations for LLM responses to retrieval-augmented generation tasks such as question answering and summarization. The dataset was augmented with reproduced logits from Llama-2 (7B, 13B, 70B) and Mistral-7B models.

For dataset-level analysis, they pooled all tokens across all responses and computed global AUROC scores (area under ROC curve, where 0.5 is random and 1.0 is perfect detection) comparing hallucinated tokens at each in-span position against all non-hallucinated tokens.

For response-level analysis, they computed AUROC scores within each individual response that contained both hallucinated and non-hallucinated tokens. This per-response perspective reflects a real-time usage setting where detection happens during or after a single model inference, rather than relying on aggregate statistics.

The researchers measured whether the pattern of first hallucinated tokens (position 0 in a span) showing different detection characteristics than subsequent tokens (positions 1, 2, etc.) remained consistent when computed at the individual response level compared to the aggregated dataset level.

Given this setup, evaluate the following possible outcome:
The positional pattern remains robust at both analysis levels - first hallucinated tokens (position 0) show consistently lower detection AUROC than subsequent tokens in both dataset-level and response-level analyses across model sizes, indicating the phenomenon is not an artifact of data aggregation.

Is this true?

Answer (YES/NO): NO